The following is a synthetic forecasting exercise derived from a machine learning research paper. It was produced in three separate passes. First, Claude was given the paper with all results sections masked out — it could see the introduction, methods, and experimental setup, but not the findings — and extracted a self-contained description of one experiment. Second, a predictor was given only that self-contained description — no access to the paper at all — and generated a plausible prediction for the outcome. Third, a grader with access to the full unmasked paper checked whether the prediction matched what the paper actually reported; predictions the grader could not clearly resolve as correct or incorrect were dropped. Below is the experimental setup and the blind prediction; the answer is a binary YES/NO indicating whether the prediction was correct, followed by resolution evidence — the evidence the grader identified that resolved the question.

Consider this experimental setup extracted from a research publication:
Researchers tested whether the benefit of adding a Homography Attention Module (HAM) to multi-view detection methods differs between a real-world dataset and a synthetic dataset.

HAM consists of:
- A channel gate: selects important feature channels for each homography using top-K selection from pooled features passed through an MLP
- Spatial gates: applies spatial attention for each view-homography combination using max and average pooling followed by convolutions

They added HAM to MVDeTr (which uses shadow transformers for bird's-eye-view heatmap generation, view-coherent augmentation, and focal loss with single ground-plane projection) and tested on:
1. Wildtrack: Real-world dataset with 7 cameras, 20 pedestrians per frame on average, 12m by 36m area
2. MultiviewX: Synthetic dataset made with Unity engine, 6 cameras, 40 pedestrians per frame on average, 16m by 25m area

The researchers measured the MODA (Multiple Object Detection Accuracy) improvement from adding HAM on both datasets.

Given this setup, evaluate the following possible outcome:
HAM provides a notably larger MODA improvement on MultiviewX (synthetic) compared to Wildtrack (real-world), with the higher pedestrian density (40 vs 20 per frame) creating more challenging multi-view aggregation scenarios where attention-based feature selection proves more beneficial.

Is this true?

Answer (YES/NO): NO